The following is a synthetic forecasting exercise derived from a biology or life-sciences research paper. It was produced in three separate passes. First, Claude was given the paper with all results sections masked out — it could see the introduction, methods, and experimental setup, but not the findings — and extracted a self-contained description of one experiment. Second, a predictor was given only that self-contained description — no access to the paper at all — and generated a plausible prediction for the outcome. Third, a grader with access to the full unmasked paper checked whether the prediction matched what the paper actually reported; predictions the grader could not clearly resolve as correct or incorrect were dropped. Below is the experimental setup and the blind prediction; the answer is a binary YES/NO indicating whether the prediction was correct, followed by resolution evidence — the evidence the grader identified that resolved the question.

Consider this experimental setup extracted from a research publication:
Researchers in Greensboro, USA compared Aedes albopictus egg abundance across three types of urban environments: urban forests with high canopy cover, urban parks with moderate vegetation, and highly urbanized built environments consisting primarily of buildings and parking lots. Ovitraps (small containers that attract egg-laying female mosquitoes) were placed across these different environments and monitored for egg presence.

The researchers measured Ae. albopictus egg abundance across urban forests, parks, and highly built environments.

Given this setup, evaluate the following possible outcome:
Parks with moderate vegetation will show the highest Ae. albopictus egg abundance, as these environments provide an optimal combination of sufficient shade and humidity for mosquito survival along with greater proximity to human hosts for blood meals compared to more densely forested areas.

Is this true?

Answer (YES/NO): NO